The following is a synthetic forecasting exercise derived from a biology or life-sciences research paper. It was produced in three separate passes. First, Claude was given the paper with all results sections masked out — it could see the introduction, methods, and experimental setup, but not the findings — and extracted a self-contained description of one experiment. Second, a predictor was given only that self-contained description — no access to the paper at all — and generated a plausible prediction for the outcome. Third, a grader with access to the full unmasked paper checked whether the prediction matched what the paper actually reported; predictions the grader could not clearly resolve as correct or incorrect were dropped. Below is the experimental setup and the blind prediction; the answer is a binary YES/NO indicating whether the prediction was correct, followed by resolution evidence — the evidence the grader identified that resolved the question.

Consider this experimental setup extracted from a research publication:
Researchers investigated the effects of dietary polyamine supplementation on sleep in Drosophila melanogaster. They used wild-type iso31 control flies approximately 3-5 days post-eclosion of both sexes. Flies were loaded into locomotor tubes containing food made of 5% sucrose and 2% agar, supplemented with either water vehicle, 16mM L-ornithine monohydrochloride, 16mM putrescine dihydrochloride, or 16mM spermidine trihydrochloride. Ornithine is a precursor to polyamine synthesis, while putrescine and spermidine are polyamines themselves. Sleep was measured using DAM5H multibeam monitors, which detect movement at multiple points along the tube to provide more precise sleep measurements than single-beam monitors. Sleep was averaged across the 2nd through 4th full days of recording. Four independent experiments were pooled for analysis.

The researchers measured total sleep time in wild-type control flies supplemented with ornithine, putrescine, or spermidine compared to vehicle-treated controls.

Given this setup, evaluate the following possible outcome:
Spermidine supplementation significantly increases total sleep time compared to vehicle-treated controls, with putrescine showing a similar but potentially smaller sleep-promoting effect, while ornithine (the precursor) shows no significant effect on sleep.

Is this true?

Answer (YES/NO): NO